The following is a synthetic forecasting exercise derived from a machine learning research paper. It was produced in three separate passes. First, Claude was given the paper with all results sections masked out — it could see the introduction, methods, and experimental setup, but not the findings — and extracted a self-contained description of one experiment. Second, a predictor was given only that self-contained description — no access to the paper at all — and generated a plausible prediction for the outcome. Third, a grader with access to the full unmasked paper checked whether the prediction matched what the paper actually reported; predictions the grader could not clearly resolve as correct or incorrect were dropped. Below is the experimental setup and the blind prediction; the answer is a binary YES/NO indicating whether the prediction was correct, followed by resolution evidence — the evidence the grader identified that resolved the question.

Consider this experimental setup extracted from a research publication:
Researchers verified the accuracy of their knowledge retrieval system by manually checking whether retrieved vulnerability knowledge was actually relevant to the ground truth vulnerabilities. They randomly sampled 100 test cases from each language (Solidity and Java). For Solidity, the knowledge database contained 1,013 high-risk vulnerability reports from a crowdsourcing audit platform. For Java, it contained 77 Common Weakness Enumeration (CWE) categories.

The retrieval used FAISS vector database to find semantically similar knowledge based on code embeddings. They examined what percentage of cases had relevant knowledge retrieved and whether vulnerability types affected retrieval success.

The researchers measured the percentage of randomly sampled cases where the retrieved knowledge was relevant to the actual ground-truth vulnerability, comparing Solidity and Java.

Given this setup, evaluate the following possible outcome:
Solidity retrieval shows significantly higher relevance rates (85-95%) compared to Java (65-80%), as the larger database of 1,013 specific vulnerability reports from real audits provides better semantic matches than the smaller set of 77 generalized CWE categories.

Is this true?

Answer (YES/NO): NO